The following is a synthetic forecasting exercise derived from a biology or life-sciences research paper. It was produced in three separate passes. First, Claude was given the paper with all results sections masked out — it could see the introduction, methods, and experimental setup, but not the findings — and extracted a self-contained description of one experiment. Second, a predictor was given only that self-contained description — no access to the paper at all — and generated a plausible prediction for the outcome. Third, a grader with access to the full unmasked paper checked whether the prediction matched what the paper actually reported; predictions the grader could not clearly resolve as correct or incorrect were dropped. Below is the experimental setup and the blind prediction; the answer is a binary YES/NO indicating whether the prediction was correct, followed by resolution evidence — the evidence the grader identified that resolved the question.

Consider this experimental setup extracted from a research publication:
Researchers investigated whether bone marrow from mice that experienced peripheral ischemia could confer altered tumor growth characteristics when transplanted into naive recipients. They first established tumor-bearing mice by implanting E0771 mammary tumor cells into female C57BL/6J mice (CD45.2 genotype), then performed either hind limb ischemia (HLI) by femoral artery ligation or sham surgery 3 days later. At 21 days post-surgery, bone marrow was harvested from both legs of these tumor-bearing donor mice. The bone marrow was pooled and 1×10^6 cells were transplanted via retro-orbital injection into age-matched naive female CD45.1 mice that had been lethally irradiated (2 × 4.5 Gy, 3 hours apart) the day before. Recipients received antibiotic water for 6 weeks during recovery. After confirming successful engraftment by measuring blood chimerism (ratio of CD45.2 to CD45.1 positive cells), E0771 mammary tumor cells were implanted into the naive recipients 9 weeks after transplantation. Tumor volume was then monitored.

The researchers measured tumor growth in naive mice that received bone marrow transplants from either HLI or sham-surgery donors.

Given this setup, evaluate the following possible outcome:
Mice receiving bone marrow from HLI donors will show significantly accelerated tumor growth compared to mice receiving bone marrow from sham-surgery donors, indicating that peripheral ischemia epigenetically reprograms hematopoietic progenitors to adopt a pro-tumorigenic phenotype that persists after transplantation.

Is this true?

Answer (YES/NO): YES